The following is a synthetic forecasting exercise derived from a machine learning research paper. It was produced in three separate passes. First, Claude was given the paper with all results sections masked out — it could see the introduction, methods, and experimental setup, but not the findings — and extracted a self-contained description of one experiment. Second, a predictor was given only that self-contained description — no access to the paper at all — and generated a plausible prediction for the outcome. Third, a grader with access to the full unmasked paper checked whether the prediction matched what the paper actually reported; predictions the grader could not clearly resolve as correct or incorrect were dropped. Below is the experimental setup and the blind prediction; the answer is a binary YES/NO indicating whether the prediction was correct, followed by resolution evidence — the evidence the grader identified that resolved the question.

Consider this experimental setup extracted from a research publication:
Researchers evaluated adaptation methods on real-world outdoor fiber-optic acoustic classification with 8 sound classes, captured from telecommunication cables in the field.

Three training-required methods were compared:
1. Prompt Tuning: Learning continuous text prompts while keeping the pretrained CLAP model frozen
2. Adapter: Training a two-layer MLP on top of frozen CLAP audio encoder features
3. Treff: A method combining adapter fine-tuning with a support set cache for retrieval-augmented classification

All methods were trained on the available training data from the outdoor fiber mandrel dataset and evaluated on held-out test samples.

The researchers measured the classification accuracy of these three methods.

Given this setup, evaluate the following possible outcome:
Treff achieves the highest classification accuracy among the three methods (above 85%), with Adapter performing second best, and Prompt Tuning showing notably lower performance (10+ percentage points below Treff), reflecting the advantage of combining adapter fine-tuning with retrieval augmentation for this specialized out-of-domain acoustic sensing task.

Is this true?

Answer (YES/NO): NO